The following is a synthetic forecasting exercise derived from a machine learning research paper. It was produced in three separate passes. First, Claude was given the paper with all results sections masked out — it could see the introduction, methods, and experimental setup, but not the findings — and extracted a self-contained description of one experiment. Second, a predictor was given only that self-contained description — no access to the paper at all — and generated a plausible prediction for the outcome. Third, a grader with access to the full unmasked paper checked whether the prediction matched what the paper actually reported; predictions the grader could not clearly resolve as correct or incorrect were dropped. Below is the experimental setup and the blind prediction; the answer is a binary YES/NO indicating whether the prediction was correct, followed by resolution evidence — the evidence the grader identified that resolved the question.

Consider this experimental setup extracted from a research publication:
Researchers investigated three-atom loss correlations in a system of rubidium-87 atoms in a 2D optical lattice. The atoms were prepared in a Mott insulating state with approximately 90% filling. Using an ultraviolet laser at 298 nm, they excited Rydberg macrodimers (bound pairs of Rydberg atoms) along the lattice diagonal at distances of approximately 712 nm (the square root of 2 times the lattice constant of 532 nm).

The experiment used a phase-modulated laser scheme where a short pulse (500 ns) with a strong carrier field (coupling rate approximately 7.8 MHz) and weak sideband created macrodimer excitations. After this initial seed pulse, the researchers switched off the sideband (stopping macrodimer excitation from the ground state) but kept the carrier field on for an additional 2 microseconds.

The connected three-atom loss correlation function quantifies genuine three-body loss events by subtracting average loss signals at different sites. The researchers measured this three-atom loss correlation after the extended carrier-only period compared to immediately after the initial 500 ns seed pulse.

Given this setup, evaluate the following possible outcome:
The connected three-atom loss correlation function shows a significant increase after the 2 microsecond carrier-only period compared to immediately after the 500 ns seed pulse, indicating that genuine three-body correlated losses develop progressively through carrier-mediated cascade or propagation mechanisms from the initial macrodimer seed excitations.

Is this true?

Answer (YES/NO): NO